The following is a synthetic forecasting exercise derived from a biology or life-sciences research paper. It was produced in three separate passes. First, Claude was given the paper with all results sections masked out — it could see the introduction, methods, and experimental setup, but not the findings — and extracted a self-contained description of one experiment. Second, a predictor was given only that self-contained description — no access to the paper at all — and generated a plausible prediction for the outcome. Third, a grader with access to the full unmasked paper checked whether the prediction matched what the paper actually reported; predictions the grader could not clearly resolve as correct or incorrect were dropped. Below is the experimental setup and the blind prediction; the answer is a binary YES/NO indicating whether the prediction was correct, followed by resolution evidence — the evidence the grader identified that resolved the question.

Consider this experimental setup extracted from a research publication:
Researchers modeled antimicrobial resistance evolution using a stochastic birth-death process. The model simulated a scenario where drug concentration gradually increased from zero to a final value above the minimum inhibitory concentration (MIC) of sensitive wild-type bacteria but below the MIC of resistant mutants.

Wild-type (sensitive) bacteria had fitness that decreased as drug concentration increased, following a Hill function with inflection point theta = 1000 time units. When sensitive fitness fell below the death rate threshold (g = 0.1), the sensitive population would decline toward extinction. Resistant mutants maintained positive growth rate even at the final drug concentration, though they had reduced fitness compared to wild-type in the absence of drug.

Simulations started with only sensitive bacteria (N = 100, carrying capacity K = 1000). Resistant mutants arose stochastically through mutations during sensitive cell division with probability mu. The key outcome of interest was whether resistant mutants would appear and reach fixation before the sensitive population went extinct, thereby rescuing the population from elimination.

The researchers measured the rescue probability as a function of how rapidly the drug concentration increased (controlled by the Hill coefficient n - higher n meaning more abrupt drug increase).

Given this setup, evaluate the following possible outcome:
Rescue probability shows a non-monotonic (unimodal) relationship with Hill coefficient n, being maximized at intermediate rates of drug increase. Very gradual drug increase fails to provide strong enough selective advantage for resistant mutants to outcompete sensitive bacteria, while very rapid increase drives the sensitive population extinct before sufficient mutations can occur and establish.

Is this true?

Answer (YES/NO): NO